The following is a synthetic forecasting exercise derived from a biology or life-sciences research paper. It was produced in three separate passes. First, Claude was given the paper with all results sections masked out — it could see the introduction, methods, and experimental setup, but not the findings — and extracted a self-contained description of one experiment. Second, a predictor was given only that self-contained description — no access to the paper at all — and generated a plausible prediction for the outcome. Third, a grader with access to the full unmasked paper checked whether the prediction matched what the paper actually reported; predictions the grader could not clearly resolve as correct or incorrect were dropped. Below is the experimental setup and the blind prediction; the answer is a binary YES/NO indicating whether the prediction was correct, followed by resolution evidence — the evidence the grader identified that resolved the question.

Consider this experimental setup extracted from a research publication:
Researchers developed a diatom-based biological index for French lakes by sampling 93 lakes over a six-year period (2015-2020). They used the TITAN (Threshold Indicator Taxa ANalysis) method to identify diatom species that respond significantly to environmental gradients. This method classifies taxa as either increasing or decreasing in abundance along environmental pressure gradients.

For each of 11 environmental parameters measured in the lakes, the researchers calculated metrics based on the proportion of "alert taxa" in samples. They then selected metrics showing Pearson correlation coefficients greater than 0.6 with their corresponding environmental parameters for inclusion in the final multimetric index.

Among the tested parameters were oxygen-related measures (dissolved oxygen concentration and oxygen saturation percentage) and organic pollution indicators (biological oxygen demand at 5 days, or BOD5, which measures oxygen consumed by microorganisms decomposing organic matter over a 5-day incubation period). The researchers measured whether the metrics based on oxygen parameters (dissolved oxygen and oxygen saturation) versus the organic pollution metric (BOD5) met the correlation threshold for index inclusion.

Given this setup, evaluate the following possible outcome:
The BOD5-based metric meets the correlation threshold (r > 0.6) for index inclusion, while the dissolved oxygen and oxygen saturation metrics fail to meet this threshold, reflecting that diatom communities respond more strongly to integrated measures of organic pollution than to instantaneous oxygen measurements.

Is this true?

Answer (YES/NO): YES